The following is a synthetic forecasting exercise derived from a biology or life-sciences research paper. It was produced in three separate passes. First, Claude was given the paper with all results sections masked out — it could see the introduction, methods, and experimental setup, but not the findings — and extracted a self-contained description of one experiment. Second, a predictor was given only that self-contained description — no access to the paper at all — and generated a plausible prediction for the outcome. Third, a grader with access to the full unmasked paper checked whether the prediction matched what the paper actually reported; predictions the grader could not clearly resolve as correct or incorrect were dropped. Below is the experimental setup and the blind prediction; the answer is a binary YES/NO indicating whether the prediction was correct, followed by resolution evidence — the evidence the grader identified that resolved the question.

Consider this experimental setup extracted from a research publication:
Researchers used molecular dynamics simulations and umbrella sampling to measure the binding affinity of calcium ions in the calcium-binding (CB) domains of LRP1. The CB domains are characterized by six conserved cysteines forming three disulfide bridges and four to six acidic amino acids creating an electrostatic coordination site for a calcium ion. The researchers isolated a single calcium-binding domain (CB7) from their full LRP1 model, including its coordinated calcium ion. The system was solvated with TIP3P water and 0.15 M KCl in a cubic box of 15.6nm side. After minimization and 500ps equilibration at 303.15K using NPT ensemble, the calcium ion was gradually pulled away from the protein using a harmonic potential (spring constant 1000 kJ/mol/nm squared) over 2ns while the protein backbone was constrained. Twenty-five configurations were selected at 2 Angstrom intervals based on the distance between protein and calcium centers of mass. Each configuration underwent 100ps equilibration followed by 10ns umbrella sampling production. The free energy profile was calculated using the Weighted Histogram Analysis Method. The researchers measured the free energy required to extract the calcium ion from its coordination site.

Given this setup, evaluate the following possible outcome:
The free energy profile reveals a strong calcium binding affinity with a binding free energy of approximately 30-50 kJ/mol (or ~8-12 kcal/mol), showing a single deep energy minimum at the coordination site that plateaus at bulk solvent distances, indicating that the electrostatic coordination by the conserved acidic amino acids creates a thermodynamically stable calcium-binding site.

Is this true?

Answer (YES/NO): YES